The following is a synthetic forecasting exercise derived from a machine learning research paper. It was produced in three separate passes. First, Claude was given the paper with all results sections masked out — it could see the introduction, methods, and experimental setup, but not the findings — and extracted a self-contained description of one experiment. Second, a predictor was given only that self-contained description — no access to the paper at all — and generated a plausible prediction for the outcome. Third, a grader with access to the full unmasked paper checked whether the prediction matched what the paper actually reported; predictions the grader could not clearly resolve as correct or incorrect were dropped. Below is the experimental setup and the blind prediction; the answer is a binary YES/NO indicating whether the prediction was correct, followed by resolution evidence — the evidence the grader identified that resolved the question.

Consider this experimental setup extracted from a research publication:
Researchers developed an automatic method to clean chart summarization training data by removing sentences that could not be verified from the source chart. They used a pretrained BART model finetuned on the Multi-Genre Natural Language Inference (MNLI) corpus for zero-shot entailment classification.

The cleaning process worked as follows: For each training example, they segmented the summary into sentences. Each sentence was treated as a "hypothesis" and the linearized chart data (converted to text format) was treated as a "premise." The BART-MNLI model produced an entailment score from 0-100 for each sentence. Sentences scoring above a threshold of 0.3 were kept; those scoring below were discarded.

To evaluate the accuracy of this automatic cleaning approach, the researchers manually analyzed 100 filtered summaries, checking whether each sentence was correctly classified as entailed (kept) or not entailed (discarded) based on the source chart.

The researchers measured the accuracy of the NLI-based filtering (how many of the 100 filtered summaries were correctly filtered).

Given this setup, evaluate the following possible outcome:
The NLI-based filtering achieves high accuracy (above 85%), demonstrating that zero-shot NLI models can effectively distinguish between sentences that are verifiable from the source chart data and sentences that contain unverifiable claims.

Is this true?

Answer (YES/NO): NO